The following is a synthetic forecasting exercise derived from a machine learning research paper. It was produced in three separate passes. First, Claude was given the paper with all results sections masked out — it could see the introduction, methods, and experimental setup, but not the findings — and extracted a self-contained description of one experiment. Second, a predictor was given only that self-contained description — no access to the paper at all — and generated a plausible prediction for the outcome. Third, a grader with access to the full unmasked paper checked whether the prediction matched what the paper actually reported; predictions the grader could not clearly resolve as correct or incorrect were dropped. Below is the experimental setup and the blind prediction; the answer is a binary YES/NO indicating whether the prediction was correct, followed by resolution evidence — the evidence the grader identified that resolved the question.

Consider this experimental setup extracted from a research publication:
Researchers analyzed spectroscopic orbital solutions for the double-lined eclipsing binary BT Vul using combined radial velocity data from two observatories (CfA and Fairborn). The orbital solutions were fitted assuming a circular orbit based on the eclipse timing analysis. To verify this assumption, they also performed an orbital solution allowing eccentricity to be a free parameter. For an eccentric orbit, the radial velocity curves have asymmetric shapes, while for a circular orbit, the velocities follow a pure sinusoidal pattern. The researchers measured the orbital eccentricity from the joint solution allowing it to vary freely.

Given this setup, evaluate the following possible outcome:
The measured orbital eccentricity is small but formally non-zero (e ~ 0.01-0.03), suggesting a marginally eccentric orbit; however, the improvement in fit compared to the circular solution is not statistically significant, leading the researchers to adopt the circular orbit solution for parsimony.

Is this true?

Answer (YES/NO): NO